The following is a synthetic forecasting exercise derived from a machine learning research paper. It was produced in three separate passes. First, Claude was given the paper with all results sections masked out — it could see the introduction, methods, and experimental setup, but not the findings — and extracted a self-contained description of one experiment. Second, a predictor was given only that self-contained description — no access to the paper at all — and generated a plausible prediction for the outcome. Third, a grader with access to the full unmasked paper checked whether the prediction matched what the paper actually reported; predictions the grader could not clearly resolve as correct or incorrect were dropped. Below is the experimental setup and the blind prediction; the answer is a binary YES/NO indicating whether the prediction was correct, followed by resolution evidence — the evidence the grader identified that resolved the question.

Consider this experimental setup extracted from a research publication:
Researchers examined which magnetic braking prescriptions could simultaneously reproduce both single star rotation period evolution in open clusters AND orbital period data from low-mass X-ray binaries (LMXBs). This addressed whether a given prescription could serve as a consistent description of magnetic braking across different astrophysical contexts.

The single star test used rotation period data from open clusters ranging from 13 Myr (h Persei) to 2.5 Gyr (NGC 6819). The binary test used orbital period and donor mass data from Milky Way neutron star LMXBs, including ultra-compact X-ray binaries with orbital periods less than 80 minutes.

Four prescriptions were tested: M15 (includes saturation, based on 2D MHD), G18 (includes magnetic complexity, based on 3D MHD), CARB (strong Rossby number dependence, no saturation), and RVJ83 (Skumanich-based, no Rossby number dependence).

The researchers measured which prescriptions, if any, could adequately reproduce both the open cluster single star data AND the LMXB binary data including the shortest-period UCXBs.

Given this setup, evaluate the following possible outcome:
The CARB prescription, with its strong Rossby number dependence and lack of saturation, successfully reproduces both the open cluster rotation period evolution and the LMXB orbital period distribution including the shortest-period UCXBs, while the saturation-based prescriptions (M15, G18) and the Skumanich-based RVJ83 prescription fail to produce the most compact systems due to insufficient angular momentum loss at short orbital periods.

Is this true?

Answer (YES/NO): NO